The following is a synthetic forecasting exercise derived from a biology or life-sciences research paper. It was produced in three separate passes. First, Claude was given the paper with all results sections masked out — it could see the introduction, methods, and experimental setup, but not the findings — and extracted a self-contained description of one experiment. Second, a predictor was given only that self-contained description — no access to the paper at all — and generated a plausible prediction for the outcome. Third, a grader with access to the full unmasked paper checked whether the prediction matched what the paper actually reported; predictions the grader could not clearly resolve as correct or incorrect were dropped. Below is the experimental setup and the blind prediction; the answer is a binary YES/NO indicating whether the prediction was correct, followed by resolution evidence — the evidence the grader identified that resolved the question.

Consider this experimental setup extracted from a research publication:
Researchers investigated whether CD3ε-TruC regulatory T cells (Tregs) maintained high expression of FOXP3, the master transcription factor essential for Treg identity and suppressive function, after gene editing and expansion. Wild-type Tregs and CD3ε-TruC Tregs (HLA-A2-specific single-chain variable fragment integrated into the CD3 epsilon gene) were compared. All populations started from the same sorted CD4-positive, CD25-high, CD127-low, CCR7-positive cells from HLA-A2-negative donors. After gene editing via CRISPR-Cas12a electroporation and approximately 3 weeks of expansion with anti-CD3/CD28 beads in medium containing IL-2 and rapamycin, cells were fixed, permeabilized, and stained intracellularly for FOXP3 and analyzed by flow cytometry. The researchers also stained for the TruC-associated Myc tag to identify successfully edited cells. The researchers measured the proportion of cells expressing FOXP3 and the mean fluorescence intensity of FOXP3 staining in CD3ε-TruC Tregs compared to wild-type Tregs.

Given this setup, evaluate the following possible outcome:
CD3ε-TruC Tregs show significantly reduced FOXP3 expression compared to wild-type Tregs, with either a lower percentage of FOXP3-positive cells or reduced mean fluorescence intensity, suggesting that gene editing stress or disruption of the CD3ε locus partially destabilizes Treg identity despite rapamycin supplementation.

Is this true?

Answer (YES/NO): NO